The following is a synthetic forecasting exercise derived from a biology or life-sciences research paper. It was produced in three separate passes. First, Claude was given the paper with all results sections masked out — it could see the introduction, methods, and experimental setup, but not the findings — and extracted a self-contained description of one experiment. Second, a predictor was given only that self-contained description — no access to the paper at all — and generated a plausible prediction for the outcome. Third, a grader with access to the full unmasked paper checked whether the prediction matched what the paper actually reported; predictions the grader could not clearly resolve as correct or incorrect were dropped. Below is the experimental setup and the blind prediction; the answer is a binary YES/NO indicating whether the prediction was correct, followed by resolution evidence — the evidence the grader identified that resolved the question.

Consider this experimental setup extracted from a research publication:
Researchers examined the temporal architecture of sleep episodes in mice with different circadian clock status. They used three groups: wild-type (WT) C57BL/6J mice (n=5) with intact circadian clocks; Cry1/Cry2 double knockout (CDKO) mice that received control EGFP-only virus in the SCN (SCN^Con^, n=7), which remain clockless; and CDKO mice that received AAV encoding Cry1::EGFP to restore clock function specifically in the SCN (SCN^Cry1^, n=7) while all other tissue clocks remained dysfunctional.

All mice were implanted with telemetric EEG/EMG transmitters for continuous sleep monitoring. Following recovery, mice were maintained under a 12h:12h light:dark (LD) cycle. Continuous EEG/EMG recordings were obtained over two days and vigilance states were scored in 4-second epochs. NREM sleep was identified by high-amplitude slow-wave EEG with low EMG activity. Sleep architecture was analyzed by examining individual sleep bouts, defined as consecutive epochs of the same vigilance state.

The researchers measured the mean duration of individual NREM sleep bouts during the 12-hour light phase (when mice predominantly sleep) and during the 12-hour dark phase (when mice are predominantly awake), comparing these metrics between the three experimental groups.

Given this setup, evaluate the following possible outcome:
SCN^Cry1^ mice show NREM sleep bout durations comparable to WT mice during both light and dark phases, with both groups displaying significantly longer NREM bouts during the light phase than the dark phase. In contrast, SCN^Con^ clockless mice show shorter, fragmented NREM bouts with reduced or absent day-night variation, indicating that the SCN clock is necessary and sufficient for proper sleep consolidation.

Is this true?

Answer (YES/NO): NO